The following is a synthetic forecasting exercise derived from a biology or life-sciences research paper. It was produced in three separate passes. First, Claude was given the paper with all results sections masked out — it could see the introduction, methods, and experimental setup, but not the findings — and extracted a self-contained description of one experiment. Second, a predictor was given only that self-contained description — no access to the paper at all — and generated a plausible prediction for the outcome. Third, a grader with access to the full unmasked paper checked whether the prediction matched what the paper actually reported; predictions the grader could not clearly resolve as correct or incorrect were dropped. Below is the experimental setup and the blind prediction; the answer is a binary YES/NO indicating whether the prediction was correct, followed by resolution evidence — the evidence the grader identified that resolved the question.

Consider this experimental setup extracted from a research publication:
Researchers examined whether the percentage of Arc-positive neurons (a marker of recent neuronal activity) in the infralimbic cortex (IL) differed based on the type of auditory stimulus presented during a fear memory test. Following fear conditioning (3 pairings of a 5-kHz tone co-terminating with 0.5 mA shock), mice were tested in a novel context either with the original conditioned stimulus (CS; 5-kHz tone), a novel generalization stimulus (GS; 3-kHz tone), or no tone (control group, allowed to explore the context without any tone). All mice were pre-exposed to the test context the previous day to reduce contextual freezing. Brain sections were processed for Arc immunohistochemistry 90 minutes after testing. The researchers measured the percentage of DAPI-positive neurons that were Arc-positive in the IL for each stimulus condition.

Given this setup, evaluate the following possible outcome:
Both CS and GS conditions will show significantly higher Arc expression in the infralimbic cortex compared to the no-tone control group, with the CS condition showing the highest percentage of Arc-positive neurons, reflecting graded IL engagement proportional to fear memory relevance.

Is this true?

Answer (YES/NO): NO